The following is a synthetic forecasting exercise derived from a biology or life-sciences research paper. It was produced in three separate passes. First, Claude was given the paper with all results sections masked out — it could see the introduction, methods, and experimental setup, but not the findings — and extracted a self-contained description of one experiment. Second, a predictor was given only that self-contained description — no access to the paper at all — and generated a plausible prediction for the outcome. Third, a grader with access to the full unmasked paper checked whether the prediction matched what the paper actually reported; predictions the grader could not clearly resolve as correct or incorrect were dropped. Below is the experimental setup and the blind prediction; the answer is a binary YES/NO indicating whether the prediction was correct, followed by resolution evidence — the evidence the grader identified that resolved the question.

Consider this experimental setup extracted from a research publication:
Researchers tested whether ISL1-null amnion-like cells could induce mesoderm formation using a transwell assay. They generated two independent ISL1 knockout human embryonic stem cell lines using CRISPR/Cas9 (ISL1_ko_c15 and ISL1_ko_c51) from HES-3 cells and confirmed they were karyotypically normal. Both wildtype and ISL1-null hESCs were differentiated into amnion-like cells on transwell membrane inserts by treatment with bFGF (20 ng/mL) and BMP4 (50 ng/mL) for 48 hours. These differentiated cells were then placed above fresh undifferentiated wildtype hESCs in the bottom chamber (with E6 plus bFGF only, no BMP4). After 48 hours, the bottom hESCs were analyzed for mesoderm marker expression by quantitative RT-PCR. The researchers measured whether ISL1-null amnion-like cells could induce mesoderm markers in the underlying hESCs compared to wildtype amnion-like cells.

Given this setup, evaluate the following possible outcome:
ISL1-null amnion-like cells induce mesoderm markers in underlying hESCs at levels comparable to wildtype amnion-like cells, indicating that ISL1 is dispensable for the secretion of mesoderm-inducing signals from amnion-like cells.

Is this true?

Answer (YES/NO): NO